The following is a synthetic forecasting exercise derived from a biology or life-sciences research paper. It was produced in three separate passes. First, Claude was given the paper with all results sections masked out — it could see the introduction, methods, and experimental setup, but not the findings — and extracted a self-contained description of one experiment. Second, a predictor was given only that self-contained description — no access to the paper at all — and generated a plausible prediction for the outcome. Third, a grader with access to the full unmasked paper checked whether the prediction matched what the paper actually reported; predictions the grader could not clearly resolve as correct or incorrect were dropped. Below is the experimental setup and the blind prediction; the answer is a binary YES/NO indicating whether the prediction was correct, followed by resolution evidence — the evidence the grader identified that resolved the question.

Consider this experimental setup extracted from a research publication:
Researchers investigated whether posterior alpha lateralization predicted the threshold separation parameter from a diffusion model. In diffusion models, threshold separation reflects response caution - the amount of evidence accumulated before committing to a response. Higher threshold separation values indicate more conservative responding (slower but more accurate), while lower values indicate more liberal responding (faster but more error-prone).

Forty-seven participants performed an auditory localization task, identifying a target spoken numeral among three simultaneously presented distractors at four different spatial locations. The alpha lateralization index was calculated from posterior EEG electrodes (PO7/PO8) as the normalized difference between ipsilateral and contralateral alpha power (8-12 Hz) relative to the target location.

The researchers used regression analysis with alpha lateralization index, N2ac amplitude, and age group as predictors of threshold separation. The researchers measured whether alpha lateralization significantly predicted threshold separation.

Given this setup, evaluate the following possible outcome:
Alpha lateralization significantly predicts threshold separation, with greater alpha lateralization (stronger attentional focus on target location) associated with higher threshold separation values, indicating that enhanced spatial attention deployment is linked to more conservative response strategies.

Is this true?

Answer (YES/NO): NO